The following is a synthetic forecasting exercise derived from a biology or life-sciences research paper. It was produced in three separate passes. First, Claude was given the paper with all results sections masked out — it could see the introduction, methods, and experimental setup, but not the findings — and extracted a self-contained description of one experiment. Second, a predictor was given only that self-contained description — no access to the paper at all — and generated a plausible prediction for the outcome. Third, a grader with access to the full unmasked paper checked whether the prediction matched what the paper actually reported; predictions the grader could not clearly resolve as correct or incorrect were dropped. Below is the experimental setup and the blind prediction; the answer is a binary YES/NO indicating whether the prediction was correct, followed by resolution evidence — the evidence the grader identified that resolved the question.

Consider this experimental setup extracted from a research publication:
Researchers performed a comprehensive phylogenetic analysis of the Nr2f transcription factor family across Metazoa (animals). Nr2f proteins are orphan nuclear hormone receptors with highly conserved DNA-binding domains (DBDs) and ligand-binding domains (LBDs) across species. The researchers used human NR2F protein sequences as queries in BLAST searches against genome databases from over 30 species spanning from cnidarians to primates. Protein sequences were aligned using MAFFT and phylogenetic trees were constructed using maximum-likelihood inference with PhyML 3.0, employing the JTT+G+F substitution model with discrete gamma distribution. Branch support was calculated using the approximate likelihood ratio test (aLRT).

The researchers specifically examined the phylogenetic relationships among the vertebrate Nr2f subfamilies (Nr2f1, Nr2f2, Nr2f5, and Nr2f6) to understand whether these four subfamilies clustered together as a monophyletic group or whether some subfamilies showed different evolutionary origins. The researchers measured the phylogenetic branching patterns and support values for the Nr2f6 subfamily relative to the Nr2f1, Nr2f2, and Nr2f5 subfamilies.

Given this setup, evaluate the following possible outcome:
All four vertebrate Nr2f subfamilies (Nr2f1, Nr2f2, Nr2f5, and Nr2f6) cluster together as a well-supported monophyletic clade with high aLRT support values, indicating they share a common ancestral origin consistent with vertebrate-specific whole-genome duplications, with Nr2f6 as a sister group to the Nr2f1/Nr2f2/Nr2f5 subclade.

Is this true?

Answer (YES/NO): NO